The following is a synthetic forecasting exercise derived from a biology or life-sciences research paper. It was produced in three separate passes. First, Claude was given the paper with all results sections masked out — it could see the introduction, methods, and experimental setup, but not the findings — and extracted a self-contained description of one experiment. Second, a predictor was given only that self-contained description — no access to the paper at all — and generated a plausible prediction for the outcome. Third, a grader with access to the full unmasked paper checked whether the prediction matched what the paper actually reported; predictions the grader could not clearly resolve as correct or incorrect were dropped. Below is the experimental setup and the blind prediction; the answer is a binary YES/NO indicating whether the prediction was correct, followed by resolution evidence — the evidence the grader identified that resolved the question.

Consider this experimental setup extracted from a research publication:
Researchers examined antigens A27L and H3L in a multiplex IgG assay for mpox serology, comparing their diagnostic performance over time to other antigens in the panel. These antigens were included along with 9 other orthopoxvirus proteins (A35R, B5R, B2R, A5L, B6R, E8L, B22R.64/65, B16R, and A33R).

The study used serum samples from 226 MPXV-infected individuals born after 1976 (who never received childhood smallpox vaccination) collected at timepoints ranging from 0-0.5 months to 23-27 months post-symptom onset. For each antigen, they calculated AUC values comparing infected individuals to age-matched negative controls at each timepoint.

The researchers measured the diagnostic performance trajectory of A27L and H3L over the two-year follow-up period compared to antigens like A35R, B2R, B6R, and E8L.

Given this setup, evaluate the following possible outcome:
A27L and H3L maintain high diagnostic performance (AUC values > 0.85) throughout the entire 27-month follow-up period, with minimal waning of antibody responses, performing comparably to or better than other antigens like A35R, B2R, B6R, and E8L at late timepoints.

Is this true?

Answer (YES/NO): NO